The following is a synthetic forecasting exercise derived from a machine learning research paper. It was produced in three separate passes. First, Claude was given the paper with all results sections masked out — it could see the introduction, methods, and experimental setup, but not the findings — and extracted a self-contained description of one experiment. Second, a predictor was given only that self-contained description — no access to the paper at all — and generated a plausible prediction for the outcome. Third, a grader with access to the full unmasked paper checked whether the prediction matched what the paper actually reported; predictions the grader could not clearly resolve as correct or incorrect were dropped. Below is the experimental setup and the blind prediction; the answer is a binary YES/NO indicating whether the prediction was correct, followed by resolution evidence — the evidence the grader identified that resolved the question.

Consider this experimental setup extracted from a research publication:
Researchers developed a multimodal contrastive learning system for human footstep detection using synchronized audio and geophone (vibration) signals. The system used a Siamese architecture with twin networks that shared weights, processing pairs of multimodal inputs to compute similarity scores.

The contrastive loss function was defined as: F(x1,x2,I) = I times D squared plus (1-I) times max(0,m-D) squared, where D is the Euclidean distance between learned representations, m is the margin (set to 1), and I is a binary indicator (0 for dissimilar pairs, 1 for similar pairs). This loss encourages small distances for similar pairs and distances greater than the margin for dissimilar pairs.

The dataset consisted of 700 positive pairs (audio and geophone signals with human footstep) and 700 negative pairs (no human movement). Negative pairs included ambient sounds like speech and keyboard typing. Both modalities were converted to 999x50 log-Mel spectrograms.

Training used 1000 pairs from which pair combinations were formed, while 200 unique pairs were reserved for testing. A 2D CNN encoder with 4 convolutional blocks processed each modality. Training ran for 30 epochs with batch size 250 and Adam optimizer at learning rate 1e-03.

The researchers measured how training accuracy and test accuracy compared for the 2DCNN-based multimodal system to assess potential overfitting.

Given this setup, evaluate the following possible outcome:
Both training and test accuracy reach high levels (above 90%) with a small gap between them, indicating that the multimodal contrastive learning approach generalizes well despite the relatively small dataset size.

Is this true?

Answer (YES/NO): YES